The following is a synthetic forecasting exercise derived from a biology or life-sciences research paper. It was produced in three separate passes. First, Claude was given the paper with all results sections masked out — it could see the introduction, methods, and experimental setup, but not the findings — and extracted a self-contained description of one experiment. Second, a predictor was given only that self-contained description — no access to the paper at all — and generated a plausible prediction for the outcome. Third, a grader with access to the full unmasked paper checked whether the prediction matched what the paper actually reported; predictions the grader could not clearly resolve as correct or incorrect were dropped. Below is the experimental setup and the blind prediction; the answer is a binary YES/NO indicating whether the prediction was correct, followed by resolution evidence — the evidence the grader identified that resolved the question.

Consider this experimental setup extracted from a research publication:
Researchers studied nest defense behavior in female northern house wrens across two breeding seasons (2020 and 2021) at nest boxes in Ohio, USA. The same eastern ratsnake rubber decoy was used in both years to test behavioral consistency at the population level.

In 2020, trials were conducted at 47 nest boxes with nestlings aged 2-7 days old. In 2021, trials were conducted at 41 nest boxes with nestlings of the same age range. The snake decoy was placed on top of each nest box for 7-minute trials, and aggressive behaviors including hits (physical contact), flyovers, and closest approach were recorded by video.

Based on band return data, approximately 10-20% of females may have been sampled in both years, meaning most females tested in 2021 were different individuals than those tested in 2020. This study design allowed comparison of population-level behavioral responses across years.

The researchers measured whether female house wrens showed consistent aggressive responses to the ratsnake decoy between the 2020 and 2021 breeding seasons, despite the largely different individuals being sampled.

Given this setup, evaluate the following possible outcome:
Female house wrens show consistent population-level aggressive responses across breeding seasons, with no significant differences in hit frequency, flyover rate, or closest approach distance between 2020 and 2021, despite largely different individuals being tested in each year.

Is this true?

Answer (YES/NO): NO